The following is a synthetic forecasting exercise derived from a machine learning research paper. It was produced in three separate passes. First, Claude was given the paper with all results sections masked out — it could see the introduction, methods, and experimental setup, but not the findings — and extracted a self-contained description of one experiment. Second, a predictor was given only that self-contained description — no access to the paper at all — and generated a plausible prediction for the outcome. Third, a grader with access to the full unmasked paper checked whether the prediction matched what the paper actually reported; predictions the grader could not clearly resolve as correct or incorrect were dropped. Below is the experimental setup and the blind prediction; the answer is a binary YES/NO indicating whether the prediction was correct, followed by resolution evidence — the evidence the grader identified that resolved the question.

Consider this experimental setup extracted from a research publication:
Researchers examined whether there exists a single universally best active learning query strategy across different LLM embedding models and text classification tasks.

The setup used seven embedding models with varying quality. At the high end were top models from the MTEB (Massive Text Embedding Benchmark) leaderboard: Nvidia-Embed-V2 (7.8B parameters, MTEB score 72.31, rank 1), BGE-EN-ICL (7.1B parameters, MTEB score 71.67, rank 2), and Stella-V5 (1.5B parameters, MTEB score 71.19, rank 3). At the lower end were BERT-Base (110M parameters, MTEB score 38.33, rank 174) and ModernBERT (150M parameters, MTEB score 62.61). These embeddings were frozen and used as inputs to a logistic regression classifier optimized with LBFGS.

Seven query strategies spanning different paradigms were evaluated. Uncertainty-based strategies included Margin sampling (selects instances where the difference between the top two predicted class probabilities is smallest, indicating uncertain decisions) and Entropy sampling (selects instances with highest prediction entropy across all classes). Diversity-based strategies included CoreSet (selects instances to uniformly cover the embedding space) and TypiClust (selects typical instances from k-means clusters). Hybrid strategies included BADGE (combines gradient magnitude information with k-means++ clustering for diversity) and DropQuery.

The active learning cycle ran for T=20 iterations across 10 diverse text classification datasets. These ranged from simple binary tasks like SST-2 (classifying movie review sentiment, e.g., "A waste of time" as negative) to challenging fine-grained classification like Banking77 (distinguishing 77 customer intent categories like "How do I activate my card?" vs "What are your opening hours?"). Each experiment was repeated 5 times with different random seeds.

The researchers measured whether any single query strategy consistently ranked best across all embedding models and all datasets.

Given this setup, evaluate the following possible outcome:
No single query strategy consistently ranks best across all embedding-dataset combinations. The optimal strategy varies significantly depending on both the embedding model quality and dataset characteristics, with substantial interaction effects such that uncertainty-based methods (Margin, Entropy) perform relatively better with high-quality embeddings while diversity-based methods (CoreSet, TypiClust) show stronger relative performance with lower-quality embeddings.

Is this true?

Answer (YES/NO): NO